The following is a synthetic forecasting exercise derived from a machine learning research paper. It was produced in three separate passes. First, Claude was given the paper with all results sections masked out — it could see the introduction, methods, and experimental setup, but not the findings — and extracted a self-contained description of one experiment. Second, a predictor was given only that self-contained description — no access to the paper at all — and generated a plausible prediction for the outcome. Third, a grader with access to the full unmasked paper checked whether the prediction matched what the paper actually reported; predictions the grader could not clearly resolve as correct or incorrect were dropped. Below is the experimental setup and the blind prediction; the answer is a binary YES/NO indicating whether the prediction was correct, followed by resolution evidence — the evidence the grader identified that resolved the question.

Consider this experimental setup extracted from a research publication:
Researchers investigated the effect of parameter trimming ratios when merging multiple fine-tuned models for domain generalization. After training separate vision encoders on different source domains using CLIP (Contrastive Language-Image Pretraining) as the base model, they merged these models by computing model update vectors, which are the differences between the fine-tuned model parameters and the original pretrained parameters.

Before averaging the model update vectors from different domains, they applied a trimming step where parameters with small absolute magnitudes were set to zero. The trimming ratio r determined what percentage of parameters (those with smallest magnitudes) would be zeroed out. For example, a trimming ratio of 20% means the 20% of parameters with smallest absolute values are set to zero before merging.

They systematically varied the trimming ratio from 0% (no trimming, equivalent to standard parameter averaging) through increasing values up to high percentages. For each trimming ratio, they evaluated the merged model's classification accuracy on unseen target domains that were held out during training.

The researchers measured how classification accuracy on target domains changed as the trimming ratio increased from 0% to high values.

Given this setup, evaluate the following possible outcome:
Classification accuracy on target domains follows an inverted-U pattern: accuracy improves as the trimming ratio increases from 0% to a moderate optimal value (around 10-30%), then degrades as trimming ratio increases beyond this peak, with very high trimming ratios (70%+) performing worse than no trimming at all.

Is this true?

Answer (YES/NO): YES